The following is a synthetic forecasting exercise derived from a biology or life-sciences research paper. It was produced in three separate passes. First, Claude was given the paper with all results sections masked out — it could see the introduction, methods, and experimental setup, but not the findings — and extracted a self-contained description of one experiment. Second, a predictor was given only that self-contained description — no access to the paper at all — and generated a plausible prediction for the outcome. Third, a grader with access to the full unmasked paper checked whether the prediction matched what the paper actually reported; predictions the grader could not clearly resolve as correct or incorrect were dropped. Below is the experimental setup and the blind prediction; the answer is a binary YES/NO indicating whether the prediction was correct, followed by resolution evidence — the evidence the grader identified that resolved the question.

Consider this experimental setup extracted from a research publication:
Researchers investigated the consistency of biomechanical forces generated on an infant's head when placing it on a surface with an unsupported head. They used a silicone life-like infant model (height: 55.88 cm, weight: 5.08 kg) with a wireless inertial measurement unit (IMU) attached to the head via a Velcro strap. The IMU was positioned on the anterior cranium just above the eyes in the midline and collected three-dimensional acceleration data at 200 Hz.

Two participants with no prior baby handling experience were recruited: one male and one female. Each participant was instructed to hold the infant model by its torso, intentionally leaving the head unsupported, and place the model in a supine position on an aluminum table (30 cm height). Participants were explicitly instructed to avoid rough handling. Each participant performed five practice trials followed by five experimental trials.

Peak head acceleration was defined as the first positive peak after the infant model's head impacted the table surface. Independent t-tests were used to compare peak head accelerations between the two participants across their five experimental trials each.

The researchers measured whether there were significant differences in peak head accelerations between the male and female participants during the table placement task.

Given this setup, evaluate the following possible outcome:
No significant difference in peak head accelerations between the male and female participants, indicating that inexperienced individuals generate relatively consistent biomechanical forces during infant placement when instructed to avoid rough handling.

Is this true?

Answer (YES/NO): YES